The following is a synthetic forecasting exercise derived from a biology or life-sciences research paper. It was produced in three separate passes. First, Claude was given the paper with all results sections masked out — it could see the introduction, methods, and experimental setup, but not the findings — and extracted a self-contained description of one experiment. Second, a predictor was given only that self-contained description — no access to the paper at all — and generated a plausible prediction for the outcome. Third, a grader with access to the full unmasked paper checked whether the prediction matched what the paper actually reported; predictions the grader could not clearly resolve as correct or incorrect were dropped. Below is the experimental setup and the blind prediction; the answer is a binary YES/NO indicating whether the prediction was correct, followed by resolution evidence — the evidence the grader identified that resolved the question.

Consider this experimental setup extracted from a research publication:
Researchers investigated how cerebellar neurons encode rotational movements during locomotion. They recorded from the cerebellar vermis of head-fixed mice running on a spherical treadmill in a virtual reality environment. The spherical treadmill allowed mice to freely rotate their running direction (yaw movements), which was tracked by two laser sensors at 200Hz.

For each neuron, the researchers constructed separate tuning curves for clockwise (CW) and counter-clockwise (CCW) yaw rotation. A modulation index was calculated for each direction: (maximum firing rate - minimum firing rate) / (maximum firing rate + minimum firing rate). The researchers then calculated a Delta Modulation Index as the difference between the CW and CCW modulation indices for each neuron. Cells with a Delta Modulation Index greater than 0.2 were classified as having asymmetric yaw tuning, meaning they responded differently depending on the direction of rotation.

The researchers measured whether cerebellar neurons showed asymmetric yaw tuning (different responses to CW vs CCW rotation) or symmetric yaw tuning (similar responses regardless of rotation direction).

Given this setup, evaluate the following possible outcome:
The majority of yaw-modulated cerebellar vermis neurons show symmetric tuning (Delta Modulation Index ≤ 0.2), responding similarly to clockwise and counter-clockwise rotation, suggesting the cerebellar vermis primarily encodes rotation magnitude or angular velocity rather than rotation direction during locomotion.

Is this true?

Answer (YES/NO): YES